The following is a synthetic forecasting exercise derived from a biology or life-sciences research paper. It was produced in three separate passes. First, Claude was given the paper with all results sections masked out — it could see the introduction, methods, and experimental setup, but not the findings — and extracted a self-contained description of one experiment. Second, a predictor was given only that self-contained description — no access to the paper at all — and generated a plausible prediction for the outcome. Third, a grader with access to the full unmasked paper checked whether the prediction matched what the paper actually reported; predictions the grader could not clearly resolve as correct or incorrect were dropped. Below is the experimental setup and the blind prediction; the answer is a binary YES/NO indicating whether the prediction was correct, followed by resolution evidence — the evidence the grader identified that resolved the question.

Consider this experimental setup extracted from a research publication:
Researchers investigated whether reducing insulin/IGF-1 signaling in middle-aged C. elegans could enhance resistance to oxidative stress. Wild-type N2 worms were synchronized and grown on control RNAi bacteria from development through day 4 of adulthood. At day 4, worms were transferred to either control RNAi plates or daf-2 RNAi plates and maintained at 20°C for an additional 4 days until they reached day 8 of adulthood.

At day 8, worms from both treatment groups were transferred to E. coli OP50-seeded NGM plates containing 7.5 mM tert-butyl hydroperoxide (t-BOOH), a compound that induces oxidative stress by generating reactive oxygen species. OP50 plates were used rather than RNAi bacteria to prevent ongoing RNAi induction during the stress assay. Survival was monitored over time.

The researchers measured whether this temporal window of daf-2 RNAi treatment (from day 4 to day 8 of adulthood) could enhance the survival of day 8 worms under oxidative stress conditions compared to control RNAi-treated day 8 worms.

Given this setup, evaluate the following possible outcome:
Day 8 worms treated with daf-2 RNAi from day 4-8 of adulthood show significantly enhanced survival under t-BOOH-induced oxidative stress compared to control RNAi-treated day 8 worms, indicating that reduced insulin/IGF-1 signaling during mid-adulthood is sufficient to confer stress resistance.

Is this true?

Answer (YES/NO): NO